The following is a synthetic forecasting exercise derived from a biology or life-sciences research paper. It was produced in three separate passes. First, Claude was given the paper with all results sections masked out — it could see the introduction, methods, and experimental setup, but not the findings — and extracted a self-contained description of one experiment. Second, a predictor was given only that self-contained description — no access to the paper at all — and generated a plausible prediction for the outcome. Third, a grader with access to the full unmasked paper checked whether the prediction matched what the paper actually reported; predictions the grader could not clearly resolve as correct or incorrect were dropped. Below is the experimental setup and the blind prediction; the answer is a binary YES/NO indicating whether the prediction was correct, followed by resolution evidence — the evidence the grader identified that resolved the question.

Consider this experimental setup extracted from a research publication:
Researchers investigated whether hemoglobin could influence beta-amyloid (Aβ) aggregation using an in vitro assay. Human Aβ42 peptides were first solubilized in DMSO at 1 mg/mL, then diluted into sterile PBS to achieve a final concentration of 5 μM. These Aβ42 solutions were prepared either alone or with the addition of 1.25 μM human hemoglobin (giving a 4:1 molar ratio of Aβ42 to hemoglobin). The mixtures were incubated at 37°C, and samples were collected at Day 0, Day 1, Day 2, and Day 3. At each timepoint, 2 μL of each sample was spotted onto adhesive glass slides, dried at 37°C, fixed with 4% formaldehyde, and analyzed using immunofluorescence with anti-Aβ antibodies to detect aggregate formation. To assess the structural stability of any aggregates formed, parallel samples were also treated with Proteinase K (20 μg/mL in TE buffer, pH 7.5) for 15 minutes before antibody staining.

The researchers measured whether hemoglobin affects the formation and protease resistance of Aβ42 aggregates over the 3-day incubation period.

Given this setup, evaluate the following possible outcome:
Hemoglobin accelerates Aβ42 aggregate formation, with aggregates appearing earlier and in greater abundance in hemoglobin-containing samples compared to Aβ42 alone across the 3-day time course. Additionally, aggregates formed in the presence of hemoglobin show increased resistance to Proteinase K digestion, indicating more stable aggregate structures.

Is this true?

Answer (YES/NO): NO